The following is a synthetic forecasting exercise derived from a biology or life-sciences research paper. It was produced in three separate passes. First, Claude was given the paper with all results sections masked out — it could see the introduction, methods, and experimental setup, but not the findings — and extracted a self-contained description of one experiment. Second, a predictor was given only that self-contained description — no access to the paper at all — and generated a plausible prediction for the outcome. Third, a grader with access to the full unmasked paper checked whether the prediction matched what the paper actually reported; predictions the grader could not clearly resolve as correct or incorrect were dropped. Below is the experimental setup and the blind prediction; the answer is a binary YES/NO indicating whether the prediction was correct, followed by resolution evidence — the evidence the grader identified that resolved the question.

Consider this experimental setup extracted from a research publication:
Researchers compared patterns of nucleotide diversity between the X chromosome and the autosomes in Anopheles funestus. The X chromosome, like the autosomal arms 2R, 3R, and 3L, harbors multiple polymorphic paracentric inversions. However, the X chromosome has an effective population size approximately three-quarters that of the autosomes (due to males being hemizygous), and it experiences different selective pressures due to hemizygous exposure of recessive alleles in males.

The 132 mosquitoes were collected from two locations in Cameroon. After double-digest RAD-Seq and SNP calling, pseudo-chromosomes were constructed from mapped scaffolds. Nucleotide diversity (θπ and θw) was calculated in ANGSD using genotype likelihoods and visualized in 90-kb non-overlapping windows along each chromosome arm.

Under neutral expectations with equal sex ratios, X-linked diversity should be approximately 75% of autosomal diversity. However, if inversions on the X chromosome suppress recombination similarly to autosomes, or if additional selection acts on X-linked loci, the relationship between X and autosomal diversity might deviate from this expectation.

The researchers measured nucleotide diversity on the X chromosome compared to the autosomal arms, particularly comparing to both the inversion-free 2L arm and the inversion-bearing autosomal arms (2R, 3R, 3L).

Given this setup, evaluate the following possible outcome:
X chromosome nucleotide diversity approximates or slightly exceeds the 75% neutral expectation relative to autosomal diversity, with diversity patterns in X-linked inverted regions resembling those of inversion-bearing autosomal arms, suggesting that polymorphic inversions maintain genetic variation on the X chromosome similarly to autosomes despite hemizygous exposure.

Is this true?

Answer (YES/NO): NO